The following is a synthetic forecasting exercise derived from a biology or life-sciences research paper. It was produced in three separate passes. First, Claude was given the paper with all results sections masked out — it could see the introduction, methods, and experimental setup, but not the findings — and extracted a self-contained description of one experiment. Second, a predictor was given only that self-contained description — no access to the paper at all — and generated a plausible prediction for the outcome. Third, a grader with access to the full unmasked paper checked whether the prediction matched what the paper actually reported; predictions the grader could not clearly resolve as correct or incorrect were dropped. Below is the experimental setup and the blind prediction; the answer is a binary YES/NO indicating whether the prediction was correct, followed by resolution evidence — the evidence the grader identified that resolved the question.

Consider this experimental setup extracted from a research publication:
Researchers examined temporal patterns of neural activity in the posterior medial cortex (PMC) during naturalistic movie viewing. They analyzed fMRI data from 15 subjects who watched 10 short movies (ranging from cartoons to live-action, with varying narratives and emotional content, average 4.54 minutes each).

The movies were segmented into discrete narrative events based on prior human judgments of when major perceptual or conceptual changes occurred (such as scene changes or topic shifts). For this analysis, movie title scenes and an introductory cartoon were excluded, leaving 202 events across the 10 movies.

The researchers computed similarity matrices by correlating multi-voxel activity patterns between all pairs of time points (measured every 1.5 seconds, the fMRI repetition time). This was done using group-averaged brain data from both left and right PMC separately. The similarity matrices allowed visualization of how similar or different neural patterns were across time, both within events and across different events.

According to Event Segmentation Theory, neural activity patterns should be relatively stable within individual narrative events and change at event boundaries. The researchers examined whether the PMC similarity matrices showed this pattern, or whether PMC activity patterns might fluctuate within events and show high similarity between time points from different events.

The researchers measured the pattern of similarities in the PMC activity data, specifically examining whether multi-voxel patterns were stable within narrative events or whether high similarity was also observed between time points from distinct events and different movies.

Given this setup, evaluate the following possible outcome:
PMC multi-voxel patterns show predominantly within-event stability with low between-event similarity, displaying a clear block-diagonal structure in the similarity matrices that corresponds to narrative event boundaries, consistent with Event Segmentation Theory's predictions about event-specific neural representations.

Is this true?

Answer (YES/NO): NO